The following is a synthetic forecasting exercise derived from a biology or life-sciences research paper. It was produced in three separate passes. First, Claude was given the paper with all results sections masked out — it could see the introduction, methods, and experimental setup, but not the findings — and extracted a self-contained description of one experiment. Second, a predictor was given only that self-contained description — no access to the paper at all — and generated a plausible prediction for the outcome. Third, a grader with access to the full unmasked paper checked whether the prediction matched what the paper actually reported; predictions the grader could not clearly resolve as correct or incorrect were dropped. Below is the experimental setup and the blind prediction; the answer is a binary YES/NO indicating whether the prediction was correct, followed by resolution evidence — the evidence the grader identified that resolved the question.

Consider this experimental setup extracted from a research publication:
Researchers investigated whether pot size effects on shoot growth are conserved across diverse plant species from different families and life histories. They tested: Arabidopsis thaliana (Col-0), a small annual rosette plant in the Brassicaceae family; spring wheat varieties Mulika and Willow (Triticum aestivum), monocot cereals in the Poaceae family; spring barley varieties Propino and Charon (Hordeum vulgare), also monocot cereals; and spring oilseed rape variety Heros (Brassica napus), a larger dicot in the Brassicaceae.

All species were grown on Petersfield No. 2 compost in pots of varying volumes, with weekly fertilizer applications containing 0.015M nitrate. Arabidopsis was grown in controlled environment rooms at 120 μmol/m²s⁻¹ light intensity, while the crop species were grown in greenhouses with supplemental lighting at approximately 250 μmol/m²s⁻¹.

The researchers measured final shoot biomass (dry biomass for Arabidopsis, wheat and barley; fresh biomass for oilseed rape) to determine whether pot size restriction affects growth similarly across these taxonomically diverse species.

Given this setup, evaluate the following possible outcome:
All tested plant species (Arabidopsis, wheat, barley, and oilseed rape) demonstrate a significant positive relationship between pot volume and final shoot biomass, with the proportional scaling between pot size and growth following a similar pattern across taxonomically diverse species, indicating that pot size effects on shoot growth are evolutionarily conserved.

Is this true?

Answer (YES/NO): YES